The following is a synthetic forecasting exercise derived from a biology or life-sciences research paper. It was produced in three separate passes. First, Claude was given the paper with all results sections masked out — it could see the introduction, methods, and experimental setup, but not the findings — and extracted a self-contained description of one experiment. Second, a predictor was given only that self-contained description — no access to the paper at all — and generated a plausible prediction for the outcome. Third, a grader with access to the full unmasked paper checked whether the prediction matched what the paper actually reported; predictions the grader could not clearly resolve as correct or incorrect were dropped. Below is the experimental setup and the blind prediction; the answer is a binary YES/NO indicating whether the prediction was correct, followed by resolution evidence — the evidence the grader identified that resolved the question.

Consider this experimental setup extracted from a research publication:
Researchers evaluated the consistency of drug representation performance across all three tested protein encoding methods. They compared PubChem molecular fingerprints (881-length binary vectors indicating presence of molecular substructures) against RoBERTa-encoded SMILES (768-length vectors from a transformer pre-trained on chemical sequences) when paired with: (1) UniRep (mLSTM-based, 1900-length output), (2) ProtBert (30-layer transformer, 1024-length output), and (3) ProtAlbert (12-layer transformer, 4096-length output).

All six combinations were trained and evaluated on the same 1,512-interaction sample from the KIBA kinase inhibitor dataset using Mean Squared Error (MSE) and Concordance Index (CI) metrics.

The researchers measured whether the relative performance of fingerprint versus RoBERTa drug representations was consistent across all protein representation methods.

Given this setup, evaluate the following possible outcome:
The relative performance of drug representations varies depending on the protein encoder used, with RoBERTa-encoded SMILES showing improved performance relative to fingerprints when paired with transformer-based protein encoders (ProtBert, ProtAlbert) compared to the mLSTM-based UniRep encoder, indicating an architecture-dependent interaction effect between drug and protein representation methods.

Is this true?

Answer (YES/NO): NO